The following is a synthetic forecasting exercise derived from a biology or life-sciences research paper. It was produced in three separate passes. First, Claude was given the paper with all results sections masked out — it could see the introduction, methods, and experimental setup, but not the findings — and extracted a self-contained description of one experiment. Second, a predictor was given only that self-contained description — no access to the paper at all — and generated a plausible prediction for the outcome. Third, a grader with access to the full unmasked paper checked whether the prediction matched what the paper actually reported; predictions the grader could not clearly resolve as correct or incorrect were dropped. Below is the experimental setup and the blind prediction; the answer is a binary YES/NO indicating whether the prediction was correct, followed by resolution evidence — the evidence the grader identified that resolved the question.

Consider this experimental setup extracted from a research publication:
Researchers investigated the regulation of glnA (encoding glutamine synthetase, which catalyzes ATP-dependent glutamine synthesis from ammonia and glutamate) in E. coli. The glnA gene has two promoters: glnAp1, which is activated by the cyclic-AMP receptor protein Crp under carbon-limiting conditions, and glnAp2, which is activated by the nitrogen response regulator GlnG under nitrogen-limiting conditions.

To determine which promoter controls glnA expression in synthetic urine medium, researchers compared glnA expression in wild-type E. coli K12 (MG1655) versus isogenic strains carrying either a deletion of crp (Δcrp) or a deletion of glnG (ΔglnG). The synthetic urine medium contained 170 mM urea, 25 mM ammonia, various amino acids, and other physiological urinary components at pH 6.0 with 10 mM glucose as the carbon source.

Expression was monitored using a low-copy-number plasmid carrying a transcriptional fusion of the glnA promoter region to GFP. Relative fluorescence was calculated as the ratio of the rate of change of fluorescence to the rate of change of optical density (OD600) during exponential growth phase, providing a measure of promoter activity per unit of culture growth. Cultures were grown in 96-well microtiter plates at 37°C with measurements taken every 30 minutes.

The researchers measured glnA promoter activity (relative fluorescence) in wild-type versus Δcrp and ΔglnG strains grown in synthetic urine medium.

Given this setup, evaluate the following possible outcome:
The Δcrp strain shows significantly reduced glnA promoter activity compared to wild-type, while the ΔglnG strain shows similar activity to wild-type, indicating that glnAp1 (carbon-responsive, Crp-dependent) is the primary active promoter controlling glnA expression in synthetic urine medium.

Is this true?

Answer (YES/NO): YES